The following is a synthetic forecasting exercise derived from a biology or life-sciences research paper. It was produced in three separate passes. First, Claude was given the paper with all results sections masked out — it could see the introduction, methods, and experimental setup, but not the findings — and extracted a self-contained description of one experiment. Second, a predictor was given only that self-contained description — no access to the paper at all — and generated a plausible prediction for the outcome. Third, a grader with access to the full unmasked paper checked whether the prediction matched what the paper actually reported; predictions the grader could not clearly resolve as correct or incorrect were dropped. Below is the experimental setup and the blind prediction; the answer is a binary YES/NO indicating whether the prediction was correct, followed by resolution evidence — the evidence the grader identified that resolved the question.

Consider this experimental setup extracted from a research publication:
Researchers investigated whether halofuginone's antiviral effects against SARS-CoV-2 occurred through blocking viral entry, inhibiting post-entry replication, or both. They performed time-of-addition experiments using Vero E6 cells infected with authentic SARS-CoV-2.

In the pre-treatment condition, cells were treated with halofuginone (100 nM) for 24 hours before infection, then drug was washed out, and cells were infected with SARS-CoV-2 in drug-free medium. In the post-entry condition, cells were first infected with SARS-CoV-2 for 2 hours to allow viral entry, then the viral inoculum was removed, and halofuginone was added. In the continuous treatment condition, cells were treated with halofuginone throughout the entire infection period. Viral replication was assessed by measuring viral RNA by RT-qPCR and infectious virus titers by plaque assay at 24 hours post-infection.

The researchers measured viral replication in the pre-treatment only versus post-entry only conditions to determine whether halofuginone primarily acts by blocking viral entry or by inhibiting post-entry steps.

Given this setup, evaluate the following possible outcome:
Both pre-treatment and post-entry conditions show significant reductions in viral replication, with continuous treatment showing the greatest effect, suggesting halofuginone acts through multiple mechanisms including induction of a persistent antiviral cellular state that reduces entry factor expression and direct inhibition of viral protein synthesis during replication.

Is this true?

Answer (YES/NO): NO